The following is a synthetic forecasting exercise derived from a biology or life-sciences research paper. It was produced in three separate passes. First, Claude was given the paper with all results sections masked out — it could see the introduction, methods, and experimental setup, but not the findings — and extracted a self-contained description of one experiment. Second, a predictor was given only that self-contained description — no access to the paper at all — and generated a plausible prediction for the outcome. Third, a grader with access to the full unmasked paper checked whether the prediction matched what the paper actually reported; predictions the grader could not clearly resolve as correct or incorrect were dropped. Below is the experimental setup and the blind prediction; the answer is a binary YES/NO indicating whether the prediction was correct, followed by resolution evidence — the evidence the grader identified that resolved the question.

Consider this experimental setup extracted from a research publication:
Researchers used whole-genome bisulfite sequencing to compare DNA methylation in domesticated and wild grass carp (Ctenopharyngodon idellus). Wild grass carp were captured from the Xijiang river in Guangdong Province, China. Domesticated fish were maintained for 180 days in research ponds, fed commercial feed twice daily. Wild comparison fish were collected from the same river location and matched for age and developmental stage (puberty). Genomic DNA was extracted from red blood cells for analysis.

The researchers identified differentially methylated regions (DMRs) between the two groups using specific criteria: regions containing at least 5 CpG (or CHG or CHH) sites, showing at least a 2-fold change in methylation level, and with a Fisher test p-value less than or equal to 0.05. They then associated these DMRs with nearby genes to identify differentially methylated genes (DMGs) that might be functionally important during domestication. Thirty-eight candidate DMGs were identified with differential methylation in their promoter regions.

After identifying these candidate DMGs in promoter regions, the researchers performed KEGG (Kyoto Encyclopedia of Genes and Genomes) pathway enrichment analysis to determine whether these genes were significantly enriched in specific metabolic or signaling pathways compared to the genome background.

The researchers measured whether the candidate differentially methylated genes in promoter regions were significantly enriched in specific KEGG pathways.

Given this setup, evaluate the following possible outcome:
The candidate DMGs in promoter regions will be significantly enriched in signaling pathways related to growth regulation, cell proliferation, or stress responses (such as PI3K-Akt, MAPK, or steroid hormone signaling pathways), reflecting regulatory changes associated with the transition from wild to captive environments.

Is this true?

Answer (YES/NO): NO